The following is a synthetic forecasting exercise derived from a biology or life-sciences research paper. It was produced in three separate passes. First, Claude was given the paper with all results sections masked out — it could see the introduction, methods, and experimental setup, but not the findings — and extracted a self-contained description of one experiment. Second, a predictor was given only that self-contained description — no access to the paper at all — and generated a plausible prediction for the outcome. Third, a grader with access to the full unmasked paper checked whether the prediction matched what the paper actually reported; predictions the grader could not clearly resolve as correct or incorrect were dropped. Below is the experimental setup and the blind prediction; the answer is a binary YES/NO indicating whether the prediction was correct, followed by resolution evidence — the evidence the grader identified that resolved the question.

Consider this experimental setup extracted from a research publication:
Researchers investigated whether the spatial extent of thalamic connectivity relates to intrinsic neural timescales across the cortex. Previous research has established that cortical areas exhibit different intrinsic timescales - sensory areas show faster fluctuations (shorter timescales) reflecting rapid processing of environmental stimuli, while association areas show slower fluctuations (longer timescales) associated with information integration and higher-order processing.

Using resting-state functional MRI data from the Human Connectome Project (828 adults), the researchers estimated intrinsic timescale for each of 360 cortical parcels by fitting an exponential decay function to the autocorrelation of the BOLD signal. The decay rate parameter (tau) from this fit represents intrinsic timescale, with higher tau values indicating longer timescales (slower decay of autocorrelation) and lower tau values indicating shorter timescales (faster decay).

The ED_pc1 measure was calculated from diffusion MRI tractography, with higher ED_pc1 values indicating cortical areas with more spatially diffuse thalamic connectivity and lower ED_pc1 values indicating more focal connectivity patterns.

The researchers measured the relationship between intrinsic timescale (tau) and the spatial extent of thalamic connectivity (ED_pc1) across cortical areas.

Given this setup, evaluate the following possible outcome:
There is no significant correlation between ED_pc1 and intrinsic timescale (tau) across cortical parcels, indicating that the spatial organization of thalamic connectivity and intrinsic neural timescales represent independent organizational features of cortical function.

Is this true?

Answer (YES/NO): YES